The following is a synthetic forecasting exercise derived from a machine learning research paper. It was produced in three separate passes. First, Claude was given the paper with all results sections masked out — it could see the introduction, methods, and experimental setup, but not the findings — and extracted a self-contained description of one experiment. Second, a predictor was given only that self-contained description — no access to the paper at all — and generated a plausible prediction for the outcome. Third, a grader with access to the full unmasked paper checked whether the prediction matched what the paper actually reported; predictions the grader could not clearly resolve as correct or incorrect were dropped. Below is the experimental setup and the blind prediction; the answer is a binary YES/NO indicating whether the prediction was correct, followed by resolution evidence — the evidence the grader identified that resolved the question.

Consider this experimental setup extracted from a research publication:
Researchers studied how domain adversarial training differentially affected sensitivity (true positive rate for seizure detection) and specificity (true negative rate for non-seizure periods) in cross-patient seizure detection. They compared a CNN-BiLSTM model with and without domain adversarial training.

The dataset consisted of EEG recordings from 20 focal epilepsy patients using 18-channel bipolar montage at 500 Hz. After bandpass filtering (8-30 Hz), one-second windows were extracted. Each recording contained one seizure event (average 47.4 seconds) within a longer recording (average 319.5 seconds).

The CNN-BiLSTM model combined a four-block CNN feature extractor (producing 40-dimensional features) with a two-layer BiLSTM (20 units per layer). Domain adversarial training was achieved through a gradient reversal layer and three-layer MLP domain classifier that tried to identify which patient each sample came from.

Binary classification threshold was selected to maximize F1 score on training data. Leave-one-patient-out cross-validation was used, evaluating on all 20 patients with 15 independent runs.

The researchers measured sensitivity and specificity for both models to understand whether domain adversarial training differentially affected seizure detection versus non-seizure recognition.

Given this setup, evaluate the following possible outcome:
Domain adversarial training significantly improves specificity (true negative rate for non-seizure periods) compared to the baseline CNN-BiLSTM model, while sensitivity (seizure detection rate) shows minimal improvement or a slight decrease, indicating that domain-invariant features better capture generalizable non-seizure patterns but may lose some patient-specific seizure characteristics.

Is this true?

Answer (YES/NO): NO